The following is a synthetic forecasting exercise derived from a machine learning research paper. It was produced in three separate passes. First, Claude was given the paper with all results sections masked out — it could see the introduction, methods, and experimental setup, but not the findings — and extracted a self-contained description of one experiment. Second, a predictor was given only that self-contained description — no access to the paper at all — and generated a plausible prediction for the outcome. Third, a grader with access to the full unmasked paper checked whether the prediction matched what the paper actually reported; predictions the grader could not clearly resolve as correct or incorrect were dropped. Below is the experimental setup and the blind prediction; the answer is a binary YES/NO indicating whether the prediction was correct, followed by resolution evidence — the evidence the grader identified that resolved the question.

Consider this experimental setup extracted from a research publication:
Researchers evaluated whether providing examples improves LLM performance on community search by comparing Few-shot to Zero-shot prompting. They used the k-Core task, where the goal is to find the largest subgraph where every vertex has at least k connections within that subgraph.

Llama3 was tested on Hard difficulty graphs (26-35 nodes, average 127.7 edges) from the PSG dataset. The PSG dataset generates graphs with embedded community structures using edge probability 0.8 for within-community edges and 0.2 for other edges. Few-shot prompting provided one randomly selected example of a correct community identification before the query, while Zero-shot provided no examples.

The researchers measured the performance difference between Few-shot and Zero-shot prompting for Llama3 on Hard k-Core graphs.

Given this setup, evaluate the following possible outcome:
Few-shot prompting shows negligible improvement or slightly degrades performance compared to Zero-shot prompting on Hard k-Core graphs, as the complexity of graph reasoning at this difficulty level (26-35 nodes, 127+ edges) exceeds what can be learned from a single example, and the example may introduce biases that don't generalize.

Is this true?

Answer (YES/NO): NO